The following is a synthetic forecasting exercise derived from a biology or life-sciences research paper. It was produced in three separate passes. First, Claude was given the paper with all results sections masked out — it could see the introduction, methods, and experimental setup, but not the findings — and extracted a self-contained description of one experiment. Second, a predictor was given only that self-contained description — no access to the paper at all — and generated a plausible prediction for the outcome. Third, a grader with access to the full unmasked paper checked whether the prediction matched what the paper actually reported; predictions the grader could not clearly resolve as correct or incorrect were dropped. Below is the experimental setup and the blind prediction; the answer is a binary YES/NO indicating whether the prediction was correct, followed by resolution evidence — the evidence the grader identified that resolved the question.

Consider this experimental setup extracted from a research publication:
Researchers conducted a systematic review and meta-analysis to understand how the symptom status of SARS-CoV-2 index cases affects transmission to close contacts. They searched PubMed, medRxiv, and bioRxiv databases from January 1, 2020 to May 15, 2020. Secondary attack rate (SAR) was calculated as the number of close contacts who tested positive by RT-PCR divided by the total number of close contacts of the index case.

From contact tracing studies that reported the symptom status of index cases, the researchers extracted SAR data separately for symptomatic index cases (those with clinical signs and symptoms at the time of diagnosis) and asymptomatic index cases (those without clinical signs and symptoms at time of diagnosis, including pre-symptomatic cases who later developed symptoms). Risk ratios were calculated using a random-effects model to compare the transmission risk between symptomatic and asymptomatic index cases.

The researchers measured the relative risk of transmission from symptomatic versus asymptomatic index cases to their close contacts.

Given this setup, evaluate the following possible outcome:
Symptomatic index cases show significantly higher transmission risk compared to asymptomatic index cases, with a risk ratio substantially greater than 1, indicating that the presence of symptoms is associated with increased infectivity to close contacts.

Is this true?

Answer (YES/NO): YES